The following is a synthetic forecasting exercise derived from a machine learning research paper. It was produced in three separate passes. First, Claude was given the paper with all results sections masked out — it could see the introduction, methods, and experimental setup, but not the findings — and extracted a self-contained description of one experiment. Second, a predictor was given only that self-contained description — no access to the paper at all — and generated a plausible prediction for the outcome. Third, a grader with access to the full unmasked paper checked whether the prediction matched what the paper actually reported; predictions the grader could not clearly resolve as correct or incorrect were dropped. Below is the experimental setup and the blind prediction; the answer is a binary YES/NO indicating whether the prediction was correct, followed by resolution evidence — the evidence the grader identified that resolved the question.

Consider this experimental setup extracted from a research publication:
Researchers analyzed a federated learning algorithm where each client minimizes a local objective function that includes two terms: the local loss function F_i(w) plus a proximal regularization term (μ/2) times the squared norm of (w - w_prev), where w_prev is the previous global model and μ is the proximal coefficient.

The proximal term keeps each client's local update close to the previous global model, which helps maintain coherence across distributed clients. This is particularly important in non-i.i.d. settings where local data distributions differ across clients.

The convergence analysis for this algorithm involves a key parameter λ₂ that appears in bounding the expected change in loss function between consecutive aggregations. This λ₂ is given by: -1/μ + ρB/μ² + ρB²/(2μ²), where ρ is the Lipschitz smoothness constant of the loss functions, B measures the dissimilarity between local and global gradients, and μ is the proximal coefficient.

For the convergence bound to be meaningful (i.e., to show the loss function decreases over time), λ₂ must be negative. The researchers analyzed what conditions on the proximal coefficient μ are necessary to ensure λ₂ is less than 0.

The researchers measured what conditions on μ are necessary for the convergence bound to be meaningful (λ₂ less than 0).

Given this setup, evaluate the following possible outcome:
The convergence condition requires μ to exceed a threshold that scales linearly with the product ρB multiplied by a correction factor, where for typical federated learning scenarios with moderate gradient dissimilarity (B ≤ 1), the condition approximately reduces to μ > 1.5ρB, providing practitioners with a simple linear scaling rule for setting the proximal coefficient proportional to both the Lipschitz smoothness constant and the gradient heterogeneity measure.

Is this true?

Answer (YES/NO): NO